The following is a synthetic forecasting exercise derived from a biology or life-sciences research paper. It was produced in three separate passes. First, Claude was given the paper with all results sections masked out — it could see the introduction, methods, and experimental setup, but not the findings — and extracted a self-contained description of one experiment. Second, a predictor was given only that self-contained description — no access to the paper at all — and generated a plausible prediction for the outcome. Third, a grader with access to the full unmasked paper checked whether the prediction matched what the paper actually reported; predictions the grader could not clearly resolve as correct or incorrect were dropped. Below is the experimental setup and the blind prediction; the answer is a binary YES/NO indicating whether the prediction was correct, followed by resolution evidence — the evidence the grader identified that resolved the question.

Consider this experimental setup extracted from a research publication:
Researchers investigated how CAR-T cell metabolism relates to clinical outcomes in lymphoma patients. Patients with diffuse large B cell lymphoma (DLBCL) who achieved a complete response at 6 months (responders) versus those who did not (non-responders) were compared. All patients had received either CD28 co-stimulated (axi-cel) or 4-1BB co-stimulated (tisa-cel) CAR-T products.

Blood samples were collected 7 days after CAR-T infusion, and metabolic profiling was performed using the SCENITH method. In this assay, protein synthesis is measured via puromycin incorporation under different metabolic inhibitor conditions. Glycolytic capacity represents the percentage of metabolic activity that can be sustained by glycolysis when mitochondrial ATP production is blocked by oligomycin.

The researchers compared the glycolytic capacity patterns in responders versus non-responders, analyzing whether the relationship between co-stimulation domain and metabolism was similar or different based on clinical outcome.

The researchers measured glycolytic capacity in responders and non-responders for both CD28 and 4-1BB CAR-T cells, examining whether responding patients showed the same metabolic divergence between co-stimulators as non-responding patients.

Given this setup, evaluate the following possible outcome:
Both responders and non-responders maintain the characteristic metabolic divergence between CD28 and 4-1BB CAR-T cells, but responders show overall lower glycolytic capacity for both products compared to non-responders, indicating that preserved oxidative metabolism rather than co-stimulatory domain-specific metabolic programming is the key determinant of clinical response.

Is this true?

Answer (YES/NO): NO